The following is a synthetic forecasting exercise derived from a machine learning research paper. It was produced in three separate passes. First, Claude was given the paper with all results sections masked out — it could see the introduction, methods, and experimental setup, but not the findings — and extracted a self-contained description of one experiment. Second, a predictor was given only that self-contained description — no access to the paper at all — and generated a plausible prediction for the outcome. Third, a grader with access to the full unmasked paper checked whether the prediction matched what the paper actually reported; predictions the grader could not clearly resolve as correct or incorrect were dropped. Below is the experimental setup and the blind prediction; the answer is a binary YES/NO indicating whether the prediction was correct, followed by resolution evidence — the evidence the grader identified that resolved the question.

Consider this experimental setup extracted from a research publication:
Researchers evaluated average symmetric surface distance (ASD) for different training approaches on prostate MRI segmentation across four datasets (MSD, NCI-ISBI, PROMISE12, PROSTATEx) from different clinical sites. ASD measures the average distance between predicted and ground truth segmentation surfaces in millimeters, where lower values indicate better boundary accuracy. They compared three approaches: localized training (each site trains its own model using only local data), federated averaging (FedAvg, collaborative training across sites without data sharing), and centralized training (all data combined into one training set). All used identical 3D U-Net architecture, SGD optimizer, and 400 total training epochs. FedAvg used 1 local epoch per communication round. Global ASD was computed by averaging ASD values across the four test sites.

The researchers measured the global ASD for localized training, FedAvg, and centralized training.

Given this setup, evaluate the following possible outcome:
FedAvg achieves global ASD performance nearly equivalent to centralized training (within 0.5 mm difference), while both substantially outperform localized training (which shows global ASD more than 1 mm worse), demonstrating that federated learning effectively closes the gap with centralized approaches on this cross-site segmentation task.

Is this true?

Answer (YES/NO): NO